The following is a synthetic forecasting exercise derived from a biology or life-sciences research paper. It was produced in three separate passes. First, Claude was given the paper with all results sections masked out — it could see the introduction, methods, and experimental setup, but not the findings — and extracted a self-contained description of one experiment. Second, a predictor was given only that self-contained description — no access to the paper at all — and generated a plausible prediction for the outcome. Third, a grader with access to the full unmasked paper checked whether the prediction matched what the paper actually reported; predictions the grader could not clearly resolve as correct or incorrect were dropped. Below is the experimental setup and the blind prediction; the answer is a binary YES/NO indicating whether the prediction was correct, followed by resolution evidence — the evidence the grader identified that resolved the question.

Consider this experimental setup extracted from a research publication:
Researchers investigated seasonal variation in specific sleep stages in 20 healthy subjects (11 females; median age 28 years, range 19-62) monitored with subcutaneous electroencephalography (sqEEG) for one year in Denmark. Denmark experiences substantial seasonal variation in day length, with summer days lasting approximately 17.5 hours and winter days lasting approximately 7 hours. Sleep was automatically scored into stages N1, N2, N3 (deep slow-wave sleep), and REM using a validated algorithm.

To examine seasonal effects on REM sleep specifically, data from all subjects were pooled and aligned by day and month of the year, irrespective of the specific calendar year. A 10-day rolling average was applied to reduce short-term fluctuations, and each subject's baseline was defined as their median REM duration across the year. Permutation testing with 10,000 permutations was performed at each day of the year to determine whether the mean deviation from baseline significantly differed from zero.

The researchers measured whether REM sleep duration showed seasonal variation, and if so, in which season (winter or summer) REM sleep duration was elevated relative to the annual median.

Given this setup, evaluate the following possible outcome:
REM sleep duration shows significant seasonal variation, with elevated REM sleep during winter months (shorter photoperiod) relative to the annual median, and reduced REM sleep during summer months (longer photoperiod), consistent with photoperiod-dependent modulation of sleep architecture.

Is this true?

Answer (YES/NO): YES